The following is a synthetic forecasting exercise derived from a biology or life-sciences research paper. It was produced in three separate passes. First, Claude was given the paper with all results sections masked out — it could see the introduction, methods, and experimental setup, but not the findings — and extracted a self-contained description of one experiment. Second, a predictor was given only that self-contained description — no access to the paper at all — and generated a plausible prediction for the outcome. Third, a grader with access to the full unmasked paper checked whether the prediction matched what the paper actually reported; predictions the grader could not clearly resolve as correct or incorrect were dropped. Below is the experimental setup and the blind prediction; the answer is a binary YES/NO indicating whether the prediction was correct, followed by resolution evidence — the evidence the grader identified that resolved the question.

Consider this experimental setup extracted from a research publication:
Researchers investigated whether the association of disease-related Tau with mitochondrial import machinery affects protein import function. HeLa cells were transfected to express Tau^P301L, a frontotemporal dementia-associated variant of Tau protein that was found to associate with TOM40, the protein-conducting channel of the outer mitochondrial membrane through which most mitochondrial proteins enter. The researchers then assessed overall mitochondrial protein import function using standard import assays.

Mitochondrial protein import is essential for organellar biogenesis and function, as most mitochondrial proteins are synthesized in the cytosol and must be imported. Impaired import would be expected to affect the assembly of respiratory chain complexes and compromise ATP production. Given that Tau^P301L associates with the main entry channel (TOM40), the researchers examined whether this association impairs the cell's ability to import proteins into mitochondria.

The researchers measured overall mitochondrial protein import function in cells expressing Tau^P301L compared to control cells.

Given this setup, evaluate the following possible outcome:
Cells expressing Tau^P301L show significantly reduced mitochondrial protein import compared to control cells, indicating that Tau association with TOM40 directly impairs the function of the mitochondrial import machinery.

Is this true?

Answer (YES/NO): NO